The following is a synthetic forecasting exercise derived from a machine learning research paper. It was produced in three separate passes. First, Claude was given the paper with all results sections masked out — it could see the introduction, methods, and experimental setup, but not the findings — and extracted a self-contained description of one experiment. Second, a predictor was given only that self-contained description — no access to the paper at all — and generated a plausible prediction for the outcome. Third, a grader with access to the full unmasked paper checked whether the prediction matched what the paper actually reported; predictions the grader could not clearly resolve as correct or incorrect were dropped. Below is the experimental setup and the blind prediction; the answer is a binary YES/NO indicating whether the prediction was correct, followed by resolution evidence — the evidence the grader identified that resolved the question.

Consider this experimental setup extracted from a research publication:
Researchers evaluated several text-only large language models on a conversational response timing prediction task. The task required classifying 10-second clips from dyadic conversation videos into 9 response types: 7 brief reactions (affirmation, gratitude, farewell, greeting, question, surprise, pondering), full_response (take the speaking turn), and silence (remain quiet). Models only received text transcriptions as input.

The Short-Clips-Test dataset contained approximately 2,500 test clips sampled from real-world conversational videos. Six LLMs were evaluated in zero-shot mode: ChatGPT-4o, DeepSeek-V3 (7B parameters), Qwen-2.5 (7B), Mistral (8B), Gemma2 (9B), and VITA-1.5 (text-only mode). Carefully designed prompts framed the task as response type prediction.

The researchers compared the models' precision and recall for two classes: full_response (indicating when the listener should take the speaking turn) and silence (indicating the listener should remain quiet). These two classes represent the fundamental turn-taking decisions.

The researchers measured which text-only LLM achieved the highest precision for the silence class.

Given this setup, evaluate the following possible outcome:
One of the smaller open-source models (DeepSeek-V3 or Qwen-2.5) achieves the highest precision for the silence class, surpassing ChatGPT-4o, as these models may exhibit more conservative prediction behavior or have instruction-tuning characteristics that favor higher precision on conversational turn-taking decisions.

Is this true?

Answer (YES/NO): NO